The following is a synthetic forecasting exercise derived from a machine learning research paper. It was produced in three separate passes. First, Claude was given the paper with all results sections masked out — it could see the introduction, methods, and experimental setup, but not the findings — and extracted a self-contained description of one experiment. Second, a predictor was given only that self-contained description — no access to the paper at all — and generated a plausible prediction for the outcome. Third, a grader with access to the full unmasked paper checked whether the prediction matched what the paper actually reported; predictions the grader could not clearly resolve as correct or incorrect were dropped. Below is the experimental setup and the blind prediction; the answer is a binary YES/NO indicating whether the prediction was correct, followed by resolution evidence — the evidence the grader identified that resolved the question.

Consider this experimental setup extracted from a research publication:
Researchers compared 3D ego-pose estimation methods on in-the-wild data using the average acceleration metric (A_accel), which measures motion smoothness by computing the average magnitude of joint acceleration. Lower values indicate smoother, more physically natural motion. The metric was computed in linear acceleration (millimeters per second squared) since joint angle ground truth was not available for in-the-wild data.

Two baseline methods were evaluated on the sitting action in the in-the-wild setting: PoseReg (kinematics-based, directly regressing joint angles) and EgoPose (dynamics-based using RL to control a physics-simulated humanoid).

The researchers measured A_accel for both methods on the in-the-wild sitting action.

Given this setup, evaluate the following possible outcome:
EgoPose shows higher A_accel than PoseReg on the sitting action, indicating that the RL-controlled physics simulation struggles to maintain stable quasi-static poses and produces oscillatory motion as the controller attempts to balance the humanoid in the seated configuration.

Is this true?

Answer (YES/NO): NO